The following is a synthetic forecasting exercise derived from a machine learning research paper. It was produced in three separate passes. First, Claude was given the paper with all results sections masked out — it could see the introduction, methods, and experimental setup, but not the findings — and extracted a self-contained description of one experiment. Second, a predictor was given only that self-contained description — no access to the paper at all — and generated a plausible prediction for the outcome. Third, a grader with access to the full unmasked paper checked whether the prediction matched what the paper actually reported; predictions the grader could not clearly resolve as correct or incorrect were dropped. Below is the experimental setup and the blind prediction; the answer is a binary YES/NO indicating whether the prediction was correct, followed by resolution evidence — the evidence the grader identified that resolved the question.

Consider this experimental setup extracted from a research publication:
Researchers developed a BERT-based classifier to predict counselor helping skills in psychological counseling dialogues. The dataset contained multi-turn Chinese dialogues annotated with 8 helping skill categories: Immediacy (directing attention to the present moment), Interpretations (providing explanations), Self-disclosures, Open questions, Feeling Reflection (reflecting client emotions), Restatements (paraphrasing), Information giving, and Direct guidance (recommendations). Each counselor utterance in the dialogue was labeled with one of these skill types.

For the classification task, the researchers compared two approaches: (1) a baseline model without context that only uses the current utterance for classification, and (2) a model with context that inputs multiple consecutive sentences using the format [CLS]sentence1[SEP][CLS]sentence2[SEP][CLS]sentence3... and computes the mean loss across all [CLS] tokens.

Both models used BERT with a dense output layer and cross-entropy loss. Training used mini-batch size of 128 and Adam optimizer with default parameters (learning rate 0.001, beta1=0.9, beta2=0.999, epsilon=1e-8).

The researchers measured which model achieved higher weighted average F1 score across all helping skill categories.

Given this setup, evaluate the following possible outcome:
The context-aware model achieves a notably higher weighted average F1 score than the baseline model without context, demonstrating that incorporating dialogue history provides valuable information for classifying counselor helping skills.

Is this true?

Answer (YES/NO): YES